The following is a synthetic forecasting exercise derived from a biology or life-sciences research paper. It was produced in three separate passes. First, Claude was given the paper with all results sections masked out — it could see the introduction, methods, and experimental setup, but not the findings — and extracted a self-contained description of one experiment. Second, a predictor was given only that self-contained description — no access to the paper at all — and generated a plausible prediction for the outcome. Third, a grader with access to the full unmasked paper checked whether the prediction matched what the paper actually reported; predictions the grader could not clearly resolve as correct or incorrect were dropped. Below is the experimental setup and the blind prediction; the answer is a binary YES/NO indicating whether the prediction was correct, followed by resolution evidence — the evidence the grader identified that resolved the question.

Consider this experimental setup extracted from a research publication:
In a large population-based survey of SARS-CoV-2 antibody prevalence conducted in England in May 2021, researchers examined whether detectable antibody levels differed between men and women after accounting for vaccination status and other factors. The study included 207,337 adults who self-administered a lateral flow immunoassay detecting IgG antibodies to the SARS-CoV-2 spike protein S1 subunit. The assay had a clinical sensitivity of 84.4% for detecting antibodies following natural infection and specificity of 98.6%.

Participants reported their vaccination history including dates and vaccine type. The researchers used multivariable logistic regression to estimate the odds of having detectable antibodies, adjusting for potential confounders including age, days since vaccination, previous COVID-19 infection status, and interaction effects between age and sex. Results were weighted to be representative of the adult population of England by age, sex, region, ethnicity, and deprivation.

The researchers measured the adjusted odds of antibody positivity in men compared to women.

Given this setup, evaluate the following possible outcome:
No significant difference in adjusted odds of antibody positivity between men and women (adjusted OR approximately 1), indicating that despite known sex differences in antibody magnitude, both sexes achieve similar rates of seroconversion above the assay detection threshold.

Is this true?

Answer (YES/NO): NO